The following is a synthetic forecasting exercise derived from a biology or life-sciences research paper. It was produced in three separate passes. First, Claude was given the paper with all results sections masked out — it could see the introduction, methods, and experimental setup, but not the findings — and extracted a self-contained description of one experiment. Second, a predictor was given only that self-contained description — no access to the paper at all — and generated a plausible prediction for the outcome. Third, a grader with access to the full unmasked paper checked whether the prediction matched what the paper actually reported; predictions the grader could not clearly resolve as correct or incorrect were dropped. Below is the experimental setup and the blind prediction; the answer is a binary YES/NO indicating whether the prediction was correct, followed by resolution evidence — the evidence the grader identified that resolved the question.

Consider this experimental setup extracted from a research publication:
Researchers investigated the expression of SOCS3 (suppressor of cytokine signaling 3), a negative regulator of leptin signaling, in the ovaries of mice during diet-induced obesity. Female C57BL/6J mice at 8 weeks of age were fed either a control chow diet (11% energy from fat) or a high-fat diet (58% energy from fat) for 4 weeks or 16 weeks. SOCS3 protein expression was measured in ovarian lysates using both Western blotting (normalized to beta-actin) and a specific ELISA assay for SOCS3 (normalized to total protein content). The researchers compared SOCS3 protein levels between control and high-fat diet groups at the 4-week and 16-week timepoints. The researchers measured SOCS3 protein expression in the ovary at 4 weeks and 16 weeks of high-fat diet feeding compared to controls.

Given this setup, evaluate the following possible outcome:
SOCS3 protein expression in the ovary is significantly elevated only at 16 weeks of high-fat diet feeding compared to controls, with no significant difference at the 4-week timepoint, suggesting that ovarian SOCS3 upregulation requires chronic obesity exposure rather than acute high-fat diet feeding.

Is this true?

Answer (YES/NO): NO